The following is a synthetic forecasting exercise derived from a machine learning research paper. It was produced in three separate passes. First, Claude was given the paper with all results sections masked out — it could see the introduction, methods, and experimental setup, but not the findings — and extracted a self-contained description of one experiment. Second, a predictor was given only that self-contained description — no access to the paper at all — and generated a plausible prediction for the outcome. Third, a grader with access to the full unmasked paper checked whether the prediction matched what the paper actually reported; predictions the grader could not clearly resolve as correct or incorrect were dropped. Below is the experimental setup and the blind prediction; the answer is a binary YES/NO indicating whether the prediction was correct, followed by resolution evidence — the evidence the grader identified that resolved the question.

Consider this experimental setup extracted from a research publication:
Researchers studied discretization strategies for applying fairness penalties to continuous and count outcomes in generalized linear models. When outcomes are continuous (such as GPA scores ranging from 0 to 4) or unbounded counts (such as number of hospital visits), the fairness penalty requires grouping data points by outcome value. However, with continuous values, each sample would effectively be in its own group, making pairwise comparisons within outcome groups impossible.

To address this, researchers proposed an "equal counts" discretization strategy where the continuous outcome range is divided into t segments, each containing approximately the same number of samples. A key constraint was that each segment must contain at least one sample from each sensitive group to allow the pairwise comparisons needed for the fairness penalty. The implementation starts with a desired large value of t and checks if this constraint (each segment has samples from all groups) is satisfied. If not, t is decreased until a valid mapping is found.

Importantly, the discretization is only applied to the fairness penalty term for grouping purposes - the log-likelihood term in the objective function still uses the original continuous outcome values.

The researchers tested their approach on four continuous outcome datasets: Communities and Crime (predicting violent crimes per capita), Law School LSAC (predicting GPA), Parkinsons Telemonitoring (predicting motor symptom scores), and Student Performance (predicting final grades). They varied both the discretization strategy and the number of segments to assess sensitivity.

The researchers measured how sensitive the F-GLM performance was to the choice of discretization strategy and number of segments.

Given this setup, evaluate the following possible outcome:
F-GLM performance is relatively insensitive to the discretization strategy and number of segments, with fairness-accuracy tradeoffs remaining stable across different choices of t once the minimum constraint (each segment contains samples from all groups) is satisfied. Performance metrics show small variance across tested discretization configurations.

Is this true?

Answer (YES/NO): YES